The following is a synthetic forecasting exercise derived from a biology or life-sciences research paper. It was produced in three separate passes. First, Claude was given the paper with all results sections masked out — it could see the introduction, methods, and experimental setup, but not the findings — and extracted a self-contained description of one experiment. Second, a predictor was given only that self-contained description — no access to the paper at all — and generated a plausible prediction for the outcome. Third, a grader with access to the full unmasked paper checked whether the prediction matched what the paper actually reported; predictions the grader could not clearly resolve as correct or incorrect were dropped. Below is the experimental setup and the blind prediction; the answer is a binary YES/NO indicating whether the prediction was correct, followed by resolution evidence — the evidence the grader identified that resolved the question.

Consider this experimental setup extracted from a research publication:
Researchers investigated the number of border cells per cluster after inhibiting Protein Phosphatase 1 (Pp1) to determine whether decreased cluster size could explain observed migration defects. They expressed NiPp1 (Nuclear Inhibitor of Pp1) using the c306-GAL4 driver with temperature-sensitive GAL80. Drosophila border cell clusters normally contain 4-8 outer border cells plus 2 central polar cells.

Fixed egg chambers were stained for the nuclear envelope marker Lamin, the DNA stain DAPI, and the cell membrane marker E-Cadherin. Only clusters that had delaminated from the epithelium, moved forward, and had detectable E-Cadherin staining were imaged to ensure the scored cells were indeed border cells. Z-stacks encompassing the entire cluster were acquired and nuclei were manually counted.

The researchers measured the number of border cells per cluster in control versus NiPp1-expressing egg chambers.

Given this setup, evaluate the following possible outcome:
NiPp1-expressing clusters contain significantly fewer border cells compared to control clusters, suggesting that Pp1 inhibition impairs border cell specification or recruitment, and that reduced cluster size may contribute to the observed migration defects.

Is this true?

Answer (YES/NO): NO